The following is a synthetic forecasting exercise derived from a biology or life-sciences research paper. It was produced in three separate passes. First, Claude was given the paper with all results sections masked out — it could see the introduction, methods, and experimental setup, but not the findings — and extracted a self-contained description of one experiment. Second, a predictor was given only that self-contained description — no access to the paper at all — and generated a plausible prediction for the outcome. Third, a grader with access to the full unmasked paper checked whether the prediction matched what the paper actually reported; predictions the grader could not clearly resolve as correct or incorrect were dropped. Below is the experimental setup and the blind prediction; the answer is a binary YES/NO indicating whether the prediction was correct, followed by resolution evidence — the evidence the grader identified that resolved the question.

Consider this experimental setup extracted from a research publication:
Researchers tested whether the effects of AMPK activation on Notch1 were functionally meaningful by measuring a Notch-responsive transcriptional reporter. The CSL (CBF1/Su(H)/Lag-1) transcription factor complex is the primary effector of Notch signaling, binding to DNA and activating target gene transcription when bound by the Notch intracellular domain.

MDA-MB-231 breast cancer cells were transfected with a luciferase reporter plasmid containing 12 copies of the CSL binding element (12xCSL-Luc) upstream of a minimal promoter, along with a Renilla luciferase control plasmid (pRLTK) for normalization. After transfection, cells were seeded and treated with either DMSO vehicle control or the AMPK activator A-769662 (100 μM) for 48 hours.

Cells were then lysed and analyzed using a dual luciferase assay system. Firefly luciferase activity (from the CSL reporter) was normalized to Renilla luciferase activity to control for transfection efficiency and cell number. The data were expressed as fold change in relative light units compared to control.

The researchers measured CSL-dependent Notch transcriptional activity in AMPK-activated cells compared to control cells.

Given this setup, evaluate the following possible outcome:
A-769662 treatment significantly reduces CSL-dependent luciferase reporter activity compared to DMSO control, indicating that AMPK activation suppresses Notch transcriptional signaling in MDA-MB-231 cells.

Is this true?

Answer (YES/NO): NO